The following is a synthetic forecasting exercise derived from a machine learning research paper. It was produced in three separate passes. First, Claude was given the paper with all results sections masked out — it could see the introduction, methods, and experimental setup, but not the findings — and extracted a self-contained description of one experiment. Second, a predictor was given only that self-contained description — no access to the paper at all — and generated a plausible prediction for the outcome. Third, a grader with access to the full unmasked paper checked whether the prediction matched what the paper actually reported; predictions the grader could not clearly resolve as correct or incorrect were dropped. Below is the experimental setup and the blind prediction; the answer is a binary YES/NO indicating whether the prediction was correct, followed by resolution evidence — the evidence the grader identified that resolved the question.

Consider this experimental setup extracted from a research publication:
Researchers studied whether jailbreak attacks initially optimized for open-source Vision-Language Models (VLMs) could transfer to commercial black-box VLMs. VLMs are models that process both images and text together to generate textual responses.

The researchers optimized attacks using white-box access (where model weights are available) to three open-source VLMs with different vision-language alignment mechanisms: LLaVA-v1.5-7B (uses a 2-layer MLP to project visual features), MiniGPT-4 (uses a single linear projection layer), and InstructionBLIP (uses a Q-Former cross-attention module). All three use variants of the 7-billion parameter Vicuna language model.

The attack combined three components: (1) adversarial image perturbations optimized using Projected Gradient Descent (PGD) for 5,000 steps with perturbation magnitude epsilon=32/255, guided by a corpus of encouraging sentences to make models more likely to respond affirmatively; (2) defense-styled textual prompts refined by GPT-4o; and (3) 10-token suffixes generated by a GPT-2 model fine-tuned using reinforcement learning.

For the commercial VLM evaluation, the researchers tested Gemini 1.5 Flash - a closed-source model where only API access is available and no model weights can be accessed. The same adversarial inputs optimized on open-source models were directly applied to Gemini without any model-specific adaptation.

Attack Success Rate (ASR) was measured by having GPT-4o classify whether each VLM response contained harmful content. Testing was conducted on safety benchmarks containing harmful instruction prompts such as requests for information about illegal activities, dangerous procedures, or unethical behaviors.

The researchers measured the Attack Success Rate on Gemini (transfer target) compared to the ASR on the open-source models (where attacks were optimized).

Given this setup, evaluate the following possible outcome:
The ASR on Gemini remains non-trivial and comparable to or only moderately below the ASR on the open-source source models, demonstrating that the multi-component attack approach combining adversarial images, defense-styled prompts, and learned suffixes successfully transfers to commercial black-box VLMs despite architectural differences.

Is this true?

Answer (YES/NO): NO